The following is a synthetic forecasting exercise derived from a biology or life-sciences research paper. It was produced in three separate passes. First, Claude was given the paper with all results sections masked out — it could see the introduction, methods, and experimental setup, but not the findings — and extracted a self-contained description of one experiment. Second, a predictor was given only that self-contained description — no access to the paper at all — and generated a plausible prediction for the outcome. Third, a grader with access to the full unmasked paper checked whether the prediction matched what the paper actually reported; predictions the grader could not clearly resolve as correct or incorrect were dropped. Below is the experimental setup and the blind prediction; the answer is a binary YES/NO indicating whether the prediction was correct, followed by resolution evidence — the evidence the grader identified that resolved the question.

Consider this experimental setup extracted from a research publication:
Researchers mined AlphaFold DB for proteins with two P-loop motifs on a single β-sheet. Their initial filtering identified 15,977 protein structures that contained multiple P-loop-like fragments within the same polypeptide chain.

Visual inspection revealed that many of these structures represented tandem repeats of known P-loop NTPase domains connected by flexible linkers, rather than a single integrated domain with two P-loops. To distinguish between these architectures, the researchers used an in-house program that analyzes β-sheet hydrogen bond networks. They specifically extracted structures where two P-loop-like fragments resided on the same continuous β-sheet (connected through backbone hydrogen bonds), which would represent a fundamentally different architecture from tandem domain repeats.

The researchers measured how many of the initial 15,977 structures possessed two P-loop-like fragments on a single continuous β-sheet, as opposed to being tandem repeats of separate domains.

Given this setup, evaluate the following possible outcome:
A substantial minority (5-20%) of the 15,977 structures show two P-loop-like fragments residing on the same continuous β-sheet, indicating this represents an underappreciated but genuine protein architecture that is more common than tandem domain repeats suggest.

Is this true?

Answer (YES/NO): YES